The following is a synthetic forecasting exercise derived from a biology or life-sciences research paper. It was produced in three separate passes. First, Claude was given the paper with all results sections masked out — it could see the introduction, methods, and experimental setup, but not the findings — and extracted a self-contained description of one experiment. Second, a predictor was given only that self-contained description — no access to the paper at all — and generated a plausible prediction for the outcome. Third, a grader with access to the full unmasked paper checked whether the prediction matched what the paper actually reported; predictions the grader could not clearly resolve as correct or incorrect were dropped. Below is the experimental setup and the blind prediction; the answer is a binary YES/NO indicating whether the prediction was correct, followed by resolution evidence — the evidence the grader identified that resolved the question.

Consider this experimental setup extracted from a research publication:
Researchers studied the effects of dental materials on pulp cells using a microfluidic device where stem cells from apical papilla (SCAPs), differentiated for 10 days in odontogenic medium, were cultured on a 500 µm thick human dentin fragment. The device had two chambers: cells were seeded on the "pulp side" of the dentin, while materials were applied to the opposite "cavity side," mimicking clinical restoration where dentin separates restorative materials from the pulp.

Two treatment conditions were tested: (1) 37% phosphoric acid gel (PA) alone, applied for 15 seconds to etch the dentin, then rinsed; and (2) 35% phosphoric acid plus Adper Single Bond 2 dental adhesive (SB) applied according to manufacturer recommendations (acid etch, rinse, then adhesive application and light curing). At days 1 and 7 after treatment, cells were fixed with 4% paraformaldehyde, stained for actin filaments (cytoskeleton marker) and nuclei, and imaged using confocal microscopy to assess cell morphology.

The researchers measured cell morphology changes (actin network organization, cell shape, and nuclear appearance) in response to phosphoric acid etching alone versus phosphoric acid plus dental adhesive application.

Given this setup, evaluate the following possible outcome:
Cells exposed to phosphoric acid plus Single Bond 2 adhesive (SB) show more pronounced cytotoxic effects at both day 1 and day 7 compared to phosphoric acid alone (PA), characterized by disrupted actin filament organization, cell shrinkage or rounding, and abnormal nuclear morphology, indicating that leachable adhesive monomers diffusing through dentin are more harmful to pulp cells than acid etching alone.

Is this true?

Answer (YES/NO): YES